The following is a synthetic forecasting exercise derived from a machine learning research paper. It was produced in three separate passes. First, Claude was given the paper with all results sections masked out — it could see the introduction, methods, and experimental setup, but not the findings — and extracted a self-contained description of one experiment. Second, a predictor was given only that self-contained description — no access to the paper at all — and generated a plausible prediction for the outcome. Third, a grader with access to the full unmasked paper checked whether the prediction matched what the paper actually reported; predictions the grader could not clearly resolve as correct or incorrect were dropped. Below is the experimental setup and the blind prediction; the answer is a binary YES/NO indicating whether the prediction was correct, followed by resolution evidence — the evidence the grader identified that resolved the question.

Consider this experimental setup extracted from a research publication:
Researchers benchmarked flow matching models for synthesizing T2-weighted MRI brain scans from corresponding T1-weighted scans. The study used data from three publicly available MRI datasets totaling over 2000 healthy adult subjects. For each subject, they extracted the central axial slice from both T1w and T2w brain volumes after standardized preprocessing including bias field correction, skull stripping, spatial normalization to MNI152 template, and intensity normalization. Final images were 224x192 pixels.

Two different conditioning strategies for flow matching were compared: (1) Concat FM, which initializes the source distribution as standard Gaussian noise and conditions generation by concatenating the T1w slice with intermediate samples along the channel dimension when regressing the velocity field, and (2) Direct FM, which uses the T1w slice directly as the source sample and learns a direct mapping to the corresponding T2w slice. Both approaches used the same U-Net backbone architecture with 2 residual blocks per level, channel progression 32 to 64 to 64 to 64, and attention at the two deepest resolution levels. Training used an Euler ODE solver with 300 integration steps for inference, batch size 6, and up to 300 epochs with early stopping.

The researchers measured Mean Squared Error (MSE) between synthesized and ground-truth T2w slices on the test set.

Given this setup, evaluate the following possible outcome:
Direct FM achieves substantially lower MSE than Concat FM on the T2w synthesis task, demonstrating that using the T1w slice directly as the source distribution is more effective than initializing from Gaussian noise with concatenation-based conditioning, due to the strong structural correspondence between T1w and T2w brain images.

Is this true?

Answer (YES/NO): NO